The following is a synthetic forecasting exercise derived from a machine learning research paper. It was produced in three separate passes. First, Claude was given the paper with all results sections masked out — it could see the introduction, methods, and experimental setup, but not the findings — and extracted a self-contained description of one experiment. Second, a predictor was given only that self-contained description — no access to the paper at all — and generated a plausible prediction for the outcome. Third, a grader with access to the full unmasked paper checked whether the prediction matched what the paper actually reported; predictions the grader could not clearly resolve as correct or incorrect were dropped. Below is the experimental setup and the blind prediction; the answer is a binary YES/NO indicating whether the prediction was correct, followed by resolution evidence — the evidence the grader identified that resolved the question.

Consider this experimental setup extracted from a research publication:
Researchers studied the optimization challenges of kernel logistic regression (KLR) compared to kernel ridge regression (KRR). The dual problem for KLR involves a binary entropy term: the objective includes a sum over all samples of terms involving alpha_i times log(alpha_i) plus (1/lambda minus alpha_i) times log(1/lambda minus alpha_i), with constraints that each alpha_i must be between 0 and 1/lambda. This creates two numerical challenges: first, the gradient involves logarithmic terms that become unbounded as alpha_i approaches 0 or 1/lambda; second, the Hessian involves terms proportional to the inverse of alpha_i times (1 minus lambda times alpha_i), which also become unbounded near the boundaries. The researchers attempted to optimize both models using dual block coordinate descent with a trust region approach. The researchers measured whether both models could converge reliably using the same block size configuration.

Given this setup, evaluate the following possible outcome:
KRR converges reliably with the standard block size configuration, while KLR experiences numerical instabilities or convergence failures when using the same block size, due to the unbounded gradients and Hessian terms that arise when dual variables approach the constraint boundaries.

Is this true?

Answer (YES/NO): YES